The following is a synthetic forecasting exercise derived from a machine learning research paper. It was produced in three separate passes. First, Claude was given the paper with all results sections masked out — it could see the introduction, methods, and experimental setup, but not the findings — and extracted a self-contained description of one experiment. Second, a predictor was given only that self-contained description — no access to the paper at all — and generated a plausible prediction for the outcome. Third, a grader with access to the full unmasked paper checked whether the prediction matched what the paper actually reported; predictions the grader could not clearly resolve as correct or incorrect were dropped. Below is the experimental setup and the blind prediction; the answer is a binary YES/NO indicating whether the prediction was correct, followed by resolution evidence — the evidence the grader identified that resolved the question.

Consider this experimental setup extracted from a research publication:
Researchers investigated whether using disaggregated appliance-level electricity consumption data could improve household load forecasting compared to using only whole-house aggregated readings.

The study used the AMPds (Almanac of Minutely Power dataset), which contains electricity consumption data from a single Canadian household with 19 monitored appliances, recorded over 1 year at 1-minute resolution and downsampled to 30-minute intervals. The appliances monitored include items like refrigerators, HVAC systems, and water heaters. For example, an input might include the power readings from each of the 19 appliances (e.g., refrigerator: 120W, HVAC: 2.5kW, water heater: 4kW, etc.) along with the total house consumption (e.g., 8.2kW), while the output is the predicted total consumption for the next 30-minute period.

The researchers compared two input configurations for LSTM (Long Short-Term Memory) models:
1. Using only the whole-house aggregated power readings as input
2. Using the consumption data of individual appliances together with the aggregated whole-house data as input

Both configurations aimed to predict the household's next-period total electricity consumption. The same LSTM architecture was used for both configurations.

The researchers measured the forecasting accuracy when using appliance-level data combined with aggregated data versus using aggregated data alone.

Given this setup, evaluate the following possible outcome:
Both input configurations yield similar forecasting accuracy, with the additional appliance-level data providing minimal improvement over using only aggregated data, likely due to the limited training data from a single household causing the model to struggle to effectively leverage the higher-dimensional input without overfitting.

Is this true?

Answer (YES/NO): NO